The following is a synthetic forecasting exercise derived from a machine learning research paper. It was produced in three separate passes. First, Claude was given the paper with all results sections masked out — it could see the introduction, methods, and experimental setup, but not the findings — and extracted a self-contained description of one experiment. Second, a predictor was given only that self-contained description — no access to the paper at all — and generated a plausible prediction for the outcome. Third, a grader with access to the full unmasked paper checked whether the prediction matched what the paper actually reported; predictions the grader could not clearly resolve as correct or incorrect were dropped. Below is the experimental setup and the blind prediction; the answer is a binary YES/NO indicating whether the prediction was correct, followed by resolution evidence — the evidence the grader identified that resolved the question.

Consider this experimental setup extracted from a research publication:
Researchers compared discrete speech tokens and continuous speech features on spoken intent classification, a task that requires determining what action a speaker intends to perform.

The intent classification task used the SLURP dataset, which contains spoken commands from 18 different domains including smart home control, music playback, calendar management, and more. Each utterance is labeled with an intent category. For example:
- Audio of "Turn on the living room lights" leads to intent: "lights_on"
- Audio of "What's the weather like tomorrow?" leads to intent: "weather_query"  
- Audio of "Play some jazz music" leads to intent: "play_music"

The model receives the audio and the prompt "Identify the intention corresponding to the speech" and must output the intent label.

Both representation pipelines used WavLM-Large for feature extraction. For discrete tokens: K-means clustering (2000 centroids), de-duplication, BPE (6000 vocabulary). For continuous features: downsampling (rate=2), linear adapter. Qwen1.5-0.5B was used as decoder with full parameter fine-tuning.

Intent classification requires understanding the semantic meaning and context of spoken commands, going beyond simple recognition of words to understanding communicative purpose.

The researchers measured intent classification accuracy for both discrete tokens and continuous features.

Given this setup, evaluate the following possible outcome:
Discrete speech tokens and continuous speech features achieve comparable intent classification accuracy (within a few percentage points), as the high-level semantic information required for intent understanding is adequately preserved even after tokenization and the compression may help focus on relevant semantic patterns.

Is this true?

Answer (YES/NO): NO